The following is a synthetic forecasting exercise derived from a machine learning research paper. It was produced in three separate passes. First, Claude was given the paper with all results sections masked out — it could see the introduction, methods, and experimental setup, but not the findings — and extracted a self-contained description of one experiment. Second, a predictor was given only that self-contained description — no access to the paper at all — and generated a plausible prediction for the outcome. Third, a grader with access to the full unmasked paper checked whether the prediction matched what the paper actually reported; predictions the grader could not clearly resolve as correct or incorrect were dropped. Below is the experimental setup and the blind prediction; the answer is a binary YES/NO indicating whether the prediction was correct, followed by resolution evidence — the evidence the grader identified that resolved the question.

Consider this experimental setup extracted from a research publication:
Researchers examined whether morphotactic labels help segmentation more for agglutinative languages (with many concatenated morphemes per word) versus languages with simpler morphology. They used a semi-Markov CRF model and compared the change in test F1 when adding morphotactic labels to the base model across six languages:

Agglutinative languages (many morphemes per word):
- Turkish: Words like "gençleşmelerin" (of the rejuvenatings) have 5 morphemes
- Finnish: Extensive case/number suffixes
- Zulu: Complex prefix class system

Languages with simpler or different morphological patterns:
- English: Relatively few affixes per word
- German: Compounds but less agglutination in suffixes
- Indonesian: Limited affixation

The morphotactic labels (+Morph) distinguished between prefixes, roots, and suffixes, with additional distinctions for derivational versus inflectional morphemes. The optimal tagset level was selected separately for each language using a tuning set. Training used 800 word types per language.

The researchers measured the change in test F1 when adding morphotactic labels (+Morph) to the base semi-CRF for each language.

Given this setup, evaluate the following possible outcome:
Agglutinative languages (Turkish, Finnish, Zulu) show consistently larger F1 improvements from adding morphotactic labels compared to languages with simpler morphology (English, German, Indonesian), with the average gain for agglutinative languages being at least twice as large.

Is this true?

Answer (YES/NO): NO